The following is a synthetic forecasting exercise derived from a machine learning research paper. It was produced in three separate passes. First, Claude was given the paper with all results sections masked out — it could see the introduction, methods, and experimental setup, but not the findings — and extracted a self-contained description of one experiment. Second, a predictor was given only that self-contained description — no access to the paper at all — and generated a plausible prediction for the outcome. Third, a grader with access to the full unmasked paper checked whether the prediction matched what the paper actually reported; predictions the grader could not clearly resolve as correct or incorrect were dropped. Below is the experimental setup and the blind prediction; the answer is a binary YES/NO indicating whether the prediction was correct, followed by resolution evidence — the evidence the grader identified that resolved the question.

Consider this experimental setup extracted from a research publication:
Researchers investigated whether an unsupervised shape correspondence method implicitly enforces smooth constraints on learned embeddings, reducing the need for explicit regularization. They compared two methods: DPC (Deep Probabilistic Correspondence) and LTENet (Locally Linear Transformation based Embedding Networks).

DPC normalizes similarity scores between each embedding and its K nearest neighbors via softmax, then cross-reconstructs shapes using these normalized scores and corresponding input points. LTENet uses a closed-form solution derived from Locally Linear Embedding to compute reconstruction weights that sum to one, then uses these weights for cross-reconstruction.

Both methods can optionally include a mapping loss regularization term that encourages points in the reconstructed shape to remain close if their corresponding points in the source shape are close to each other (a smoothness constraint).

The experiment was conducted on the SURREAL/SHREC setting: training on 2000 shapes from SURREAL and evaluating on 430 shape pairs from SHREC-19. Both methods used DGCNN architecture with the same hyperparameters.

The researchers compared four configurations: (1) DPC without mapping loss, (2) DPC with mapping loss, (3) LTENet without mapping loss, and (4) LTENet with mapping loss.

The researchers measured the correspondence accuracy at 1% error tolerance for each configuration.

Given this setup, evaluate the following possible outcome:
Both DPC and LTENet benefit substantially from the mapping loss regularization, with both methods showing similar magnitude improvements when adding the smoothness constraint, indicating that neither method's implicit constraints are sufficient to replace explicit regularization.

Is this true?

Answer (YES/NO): NO